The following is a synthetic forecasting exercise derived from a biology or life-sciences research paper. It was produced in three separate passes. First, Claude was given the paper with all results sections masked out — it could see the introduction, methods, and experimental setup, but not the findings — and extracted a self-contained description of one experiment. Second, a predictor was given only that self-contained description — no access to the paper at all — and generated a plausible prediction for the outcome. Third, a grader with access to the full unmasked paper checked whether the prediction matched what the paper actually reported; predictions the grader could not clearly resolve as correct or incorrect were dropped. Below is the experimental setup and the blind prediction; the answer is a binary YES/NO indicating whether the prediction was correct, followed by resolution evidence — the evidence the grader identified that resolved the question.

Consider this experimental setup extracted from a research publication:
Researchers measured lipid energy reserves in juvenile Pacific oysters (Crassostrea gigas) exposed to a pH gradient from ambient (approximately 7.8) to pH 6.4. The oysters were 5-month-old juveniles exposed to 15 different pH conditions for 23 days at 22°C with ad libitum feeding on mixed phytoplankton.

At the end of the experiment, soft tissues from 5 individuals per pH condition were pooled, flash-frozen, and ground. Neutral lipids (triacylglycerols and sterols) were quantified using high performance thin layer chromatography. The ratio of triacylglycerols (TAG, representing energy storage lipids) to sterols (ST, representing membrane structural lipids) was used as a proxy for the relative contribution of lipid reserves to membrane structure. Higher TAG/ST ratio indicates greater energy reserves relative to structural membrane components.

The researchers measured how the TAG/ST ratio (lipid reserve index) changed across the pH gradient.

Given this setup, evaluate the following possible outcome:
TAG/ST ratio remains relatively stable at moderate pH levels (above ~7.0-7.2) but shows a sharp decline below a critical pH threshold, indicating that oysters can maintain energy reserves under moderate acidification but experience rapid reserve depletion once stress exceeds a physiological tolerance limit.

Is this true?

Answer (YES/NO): NO